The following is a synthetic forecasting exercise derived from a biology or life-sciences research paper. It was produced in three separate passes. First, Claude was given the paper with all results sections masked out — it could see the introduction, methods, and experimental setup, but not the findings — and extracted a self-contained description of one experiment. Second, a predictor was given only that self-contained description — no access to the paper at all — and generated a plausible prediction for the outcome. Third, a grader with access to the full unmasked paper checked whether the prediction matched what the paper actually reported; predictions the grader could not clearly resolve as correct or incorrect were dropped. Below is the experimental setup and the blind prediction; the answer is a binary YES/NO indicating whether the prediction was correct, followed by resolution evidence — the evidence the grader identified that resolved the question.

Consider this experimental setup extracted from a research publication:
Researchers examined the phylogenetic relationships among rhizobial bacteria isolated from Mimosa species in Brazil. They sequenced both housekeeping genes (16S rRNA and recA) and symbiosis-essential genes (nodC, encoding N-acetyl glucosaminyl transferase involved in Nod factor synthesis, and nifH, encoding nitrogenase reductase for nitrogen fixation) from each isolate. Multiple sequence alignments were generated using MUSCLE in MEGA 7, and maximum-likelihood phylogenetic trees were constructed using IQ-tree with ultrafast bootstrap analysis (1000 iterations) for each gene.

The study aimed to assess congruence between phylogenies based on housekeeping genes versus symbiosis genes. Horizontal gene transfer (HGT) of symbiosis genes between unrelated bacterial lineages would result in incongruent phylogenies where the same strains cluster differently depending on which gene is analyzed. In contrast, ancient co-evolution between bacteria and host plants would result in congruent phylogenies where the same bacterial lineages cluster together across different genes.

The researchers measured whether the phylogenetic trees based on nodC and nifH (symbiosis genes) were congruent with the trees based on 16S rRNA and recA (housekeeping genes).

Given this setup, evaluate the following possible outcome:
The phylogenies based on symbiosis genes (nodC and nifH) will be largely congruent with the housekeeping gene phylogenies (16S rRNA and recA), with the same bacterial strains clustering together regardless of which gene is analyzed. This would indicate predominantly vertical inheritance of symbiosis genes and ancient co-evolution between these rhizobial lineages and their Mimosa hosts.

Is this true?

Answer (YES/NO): YES